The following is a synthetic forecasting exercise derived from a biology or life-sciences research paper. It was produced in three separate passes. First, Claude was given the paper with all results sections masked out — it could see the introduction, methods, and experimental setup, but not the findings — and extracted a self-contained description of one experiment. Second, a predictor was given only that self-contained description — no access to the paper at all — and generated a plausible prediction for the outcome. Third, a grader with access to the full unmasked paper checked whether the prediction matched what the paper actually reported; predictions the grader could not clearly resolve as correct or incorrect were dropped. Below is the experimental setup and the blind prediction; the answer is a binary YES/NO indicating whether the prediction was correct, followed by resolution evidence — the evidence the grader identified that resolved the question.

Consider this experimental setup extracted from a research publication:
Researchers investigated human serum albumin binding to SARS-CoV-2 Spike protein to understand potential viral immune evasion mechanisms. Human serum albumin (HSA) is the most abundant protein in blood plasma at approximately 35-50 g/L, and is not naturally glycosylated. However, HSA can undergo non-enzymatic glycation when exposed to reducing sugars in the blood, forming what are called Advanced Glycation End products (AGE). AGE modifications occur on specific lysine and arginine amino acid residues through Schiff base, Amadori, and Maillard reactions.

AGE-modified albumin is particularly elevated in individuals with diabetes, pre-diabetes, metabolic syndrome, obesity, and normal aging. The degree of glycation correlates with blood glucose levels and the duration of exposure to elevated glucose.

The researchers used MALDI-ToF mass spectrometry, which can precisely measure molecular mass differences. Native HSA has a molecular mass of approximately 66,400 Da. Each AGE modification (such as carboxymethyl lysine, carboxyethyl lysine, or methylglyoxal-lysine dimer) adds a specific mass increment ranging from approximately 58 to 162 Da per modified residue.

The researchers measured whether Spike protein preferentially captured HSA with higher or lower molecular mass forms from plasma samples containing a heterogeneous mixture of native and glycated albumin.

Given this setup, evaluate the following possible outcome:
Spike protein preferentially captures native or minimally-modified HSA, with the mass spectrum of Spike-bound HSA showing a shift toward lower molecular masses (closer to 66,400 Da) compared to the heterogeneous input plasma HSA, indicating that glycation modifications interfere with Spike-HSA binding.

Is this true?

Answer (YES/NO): NO